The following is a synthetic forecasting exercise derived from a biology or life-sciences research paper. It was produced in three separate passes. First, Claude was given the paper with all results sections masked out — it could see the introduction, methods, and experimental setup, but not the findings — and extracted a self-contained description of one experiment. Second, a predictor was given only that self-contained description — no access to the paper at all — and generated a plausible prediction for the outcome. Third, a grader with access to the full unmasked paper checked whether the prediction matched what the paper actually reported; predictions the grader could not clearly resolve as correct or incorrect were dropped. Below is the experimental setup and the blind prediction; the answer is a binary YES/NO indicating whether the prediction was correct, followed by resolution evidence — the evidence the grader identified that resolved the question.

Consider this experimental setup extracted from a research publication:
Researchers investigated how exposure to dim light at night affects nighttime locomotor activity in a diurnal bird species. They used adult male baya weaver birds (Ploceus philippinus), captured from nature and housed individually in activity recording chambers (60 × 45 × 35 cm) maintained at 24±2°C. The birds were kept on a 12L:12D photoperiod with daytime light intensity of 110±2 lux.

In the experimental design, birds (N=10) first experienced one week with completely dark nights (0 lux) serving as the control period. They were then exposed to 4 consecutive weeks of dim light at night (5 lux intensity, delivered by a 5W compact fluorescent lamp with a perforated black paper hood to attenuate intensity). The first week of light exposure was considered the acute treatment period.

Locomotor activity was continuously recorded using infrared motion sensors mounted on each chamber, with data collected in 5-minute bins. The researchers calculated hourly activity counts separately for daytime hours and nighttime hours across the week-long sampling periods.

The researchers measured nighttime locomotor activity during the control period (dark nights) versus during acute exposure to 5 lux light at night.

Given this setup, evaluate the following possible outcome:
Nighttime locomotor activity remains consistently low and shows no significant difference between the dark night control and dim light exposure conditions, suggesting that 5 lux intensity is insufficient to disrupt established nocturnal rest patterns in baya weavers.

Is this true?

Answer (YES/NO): NO